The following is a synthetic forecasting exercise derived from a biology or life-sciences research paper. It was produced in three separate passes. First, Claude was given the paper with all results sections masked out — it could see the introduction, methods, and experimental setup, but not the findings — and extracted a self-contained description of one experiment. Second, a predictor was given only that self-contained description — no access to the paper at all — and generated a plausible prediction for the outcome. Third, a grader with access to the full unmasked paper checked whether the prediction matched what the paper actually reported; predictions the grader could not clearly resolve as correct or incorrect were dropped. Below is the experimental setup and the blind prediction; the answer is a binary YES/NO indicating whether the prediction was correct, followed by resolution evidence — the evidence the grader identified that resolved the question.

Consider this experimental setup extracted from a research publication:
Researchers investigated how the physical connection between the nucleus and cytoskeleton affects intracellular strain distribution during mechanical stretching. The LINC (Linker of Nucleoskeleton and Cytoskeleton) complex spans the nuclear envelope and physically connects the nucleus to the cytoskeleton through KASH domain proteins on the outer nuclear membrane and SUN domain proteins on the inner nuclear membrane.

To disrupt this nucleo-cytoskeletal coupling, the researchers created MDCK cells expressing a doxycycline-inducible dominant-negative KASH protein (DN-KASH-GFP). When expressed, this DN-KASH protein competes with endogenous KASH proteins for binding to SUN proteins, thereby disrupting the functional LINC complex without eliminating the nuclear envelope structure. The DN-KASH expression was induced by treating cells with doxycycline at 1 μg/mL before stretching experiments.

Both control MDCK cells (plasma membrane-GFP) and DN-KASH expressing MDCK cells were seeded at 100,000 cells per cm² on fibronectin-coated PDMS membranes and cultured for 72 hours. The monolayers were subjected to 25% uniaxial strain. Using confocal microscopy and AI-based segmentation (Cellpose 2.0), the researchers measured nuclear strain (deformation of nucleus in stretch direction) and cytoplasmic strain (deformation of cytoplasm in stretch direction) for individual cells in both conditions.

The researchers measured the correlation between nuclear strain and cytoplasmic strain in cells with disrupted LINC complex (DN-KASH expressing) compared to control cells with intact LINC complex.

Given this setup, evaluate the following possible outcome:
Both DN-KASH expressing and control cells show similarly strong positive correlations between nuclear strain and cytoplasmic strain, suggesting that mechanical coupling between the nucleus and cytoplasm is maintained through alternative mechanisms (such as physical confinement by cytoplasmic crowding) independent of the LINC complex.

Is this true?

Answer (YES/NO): NO